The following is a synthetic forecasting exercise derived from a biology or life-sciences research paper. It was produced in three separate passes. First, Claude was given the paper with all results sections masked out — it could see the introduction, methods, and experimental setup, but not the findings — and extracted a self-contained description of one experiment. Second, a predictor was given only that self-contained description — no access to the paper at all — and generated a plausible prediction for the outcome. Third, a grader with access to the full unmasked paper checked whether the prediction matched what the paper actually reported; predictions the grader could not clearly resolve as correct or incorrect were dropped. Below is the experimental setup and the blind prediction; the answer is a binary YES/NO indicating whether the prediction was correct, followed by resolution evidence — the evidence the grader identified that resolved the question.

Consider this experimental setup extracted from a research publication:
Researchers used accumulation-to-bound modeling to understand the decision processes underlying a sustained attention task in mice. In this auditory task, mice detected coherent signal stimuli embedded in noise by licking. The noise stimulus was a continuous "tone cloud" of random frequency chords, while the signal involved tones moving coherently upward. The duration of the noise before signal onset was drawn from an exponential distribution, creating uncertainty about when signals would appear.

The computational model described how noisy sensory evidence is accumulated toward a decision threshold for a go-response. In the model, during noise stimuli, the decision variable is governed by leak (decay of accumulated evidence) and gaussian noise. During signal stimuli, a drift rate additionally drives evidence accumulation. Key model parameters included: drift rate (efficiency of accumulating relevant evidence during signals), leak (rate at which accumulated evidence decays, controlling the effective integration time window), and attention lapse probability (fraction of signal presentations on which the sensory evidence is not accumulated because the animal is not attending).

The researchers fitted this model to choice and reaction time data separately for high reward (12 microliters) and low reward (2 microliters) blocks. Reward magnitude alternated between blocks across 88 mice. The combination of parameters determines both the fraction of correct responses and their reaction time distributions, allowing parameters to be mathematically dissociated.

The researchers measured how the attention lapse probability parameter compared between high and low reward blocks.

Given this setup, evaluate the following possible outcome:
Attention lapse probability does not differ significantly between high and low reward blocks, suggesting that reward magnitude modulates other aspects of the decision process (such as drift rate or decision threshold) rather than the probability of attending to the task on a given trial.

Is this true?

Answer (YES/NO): NO